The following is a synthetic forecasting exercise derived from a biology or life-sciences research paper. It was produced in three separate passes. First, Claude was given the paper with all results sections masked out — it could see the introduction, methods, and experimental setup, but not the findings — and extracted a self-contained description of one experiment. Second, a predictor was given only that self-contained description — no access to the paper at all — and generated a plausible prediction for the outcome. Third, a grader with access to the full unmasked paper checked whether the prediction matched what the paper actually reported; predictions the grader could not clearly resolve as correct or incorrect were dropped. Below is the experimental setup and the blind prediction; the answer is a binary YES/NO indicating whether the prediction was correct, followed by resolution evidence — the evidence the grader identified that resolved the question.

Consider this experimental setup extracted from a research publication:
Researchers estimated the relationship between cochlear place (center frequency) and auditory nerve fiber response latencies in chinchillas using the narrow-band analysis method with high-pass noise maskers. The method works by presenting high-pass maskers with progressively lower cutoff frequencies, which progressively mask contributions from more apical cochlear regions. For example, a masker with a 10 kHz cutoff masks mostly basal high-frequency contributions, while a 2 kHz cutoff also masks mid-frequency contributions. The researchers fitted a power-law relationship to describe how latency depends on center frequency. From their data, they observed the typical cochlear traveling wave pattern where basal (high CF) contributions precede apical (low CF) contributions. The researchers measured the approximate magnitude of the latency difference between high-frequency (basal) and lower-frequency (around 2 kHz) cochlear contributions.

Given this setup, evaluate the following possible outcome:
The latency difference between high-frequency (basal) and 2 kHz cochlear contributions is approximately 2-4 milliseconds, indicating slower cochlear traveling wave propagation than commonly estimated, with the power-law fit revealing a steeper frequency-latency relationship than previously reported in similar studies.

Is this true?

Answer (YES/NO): NO